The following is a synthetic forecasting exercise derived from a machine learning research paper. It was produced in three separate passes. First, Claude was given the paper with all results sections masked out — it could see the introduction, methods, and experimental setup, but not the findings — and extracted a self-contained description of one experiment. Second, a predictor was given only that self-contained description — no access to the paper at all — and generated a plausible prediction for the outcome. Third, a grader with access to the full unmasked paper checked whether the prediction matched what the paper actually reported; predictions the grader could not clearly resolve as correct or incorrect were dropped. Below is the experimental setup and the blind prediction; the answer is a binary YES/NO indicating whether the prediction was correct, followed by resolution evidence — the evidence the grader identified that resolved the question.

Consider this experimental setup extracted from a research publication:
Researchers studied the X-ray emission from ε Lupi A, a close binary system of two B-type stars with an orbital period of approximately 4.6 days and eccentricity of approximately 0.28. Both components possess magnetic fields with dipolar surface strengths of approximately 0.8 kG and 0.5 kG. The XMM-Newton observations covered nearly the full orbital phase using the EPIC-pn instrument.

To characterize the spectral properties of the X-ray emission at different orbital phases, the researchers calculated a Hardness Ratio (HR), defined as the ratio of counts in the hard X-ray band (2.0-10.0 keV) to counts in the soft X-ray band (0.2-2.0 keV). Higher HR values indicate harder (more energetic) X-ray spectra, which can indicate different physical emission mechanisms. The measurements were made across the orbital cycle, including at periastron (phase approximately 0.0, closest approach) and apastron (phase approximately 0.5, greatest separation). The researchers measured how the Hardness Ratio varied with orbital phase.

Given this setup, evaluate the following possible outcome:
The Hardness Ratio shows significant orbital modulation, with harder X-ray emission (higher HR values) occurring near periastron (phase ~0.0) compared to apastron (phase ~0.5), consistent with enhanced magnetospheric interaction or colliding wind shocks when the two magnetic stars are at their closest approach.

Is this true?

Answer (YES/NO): YES